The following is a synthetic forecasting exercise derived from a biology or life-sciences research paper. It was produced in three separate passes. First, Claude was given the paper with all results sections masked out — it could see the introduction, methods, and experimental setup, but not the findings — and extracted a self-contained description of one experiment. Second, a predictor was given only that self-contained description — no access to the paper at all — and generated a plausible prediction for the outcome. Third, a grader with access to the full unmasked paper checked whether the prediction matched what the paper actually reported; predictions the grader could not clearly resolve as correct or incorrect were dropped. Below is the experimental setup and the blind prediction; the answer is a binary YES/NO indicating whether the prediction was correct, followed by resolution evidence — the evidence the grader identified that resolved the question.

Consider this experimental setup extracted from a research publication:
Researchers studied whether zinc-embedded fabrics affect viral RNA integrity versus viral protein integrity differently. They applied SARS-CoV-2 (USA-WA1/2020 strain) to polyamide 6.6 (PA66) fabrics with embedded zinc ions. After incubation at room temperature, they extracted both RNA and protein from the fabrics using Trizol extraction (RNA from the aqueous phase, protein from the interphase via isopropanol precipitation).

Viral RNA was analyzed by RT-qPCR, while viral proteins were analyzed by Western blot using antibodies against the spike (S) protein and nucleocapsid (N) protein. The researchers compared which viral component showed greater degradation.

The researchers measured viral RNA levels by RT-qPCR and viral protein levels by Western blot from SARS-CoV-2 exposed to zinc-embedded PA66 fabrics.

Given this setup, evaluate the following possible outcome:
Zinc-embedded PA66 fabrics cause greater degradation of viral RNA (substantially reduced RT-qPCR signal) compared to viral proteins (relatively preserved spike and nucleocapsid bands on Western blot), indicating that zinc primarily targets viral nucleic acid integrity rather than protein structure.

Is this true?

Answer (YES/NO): NO